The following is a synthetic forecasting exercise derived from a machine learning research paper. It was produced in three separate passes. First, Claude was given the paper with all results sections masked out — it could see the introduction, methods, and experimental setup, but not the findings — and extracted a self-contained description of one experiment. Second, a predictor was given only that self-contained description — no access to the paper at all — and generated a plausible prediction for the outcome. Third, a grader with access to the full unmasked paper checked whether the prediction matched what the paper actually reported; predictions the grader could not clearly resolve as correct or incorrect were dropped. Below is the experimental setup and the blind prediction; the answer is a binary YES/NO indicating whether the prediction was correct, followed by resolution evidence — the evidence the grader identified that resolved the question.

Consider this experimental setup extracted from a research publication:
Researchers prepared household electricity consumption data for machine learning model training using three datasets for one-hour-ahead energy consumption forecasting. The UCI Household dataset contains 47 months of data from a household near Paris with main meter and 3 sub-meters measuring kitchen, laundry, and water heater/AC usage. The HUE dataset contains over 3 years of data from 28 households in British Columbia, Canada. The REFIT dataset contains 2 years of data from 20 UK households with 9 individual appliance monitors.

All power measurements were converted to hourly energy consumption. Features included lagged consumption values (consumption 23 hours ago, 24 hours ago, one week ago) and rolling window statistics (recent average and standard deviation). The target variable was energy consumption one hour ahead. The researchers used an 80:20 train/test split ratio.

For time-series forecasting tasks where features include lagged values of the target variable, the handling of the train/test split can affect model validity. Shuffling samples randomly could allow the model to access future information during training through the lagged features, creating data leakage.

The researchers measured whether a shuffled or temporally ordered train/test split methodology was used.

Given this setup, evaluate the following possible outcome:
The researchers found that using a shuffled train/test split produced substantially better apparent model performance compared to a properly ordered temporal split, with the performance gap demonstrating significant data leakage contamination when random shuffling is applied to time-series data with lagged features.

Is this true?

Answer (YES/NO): NO